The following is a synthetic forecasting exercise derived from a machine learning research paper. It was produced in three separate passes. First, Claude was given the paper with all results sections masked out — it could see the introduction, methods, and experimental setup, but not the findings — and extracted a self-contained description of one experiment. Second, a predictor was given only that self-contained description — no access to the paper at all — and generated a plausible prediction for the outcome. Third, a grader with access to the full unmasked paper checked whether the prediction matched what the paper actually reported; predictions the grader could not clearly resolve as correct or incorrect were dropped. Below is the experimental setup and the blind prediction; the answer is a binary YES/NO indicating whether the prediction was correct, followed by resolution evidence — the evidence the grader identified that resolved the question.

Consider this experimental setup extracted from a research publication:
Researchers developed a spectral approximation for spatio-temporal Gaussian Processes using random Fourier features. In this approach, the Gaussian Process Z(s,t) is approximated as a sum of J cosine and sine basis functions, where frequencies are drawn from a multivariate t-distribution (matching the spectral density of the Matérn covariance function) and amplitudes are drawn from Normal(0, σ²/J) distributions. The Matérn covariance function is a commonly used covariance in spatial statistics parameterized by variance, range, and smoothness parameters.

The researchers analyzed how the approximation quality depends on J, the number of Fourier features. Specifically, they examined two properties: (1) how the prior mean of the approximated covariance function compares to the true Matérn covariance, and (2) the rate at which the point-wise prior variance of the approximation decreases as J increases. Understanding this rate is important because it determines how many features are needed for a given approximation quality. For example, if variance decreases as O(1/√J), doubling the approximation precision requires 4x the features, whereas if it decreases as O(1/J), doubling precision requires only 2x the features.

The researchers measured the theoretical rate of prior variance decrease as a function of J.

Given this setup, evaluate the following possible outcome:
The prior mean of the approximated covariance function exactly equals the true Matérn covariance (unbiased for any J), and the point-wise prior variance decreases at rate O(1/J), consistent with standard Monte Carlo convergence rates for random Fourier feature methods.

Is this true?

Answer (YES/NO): YES